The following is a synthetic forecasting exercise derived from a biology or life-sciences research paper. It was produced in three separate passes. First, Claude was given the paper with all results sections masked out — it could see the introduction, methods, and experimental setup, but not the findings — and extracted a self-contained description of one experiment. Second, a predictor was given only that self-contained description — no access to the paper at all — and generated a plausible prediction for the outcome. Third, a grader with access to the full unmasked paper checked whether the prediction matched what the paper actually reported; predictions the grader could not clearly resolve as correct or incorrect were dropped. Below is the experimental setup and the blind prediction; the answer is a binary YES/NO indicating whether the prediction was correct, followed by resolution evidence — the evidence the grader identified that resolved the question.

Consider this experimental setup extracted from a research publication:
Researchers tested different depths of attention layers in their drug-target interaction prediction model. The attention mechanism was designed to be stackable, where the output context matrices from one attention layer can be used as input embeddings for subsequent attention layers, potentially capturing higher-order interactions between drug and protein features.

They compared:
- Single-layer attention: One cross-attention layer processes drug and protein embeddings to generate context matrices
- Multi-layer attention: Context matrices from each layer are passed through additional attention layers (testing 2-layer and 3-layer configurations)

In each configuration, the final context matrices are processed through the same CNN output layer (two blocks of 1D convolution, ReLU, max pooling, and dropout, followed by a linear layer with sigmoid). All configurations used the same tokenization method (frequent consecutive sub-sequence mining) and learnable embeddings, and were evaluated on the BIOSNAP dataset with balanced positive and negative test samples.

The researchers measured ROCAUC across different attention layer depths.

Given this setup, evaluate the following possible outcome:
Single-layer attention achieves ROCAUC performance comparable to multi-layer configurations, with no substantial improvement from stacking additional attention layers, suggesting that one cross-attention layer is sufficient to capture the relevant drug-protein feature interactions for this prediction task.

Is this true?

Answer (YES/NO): NO